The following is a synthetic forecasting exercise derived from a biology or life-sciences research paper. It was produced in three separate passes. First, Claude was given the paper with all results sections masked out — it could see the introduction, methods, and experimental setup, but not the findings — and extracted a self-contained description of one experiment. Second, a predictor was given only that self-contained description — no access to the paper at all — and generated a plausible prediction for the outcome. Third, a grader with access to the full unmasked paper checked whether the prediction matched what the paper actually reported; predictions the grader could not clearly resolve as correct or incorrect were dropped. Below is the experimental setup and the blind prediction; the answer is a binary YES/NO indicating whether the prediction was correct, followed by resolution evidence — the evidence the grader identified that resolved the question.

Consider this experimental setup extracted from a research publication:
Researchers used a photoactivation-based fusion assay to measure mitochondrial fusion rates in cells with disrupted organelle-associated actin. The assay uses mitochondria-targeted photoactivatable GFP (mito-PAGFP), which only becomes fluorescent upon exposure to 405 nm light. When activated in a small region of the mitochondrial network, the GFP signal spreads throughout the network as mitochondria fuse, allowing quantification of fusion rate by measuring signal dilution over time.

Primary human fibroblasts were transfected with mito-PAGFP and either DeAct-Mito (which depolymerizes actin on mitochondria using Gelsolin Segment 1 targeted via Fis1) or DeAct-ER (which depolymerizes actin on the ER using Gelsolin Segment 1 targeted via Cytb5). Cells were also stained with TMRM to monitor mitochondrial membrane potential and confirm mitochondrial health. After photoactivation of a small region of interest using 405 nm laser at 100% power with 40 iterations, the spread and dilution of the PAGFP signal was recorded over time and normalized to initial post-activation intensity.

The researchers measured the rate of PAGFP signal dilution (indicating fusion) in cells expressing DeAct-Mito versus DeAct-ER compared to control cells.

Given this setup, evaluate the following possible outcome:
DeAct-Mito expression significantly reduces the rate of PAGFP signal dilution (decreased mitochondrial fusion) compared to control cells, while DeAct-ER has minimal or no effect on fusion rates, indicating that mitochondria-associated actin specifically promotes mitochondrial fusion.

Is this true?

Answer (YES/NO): NO